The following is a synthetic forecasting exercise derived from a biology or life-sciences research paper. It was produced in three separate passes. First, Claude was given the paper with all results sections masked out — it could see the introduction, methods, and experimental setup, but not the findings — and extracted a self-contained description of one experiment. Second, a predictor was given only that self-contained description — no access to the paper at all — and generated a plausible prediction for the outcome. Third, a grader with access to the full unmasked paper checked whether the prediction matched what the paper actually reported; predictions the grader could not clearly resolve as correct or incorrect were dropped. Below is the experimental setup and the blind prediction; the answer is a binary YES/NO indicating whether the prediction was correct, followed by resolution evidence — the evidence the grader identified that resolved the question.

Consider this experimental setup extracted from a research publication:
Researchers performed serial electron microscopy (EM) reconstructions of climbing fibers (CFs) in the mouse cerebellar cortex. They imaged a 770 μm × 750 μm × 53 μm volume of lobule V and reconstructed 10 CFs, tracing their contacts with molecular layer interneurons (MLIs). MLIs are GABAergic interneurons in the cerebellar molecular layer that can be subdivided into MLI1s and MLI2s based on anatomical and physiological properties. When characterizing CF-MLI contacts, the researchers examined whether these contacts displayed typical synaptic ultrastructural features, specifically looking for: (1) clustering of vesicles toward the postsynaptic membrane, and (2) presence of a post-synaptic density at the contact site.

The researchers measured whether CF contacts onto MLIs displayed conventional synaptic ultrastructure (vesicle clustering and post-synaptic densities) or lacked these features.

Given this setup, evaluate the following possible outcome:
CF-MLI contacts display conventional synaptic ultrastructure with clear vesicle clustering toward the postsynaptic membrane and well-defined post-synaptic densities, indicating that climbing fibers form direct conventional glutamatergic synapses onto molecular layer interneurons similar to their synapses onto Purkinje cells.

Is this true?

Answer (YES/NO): NO